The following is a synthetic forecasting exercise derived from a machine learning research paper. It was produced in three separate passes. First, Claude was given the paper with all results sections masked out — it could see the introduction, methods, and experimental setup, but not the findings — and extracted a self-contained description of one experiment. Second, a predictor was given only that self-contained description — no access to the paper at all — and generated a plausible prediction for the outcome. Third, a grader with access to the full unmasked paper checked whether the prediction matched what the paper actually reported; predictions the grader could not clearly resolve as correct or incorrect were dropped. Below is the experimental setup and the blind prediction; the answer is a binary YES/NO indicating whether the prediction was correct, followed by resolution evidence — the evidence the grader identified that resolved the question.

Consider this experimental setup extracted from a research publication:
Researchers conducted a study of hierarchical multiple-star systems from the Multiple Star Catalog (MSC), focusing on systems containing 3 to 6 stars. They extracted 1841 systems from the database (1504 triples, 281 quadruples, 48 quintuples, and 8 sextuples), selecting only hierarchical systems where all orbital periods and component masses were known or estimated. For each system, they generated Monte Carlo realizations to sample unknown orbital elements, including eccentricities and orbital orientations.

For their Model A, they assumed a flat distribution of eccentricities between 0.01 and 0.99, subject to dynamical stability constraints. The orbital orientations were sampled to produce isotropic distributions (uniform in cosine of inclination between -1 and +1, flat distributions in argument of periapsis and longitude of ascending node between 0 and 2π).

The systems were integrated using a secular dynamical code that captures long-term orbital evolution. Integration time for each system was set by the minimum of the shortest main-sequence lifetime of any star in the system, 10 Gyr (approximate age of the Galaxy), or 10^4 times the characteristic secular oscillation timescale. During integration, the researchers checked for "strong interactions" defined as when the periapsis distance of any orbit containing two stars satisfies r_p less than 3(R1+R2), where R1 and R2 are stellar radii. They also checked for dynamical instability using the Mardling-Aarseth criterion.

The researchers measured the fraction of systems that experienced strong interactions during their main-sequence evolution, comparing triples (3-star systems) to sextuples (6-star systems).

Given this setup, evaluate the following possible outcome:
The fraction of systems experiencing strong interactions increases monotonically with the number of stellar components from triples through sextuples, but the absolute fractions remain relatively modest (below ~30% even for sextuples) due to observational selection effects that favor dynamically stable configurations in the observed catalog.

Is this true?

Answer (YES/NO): NO